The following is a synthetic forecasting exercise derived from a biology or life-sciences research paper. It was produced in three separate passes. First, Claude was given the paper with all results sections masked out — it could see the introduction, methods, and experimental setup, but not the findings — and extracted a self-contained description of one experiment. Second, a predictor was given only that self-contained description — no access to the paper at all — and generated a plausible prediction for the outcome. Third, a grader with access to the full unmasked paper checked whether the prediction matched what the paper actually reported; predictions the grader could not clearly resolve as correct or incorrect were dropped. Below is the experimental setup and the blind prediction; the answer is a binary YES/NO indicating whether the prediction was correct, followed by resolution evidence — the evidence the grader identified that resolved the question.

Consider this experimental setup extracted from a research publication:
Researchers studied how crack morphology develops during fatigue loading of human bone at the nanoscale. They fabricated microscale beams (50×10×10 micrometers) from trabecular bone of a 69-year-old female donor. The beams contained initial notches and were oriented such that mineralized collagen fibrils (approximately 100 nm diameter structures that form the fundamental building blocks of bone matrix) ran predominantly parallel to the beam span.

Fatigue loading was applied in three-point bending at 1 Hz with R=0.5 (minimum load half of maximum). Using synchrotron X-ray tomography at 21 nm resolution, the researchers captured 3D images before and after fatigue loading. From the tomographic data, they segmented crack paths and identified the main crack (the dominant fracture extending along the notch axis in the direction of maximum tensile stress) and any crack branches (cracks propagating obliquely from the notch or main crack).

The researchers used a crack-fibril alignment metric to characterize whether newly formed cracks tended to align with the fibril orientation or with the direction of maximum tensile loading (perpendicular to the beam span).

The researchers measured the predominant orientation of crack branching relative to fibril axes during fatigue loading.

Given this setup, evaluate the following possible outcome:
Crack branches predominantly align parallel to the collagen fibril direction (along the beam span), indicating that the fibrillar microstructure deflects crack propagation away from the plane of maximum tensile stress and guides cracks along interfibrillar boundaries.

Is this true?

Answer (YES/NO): YES